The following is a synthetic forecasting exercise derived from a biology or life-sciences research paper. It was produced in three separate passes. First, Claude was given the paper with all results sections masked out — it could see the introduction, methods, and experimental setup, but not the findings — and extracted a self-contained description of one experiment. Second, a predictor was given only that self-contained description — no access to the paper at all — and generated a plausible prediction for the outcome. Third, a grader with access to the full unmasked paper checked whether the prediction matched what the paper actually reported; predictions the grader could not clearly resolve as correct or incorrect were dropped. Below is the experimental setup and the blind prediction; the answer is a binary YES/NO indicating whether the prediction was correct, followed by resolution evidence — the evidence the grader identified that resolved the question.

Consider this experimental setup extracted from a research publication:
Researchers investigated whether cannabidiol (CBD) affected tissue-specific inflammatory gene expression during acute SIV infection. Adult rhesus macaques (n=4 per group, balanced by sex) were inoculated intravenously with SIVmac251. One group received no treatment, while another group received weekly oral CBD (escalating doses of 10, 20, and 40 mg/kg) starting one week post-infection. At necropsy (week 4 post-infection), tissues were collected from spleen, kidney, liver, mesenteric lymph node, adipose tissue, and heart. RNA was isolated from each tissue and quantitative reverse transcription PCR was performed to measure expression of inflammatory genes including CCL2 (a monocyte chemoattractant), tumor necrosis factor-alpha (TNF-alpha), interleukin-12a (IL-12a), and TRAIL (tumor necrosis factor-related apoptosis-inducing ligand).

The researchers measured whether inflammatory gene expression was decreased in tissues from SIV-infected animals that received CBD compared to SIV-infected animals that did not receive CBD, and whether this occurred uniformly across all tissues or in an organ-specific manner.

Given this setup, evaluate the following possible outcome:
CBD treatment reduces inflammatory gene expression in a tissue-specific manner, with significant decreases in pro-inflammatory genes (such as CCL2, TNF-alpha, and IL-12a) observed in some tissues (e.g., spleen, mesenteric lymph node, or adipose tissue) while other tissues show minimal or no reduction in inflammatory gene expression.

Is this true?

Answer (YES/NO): YES